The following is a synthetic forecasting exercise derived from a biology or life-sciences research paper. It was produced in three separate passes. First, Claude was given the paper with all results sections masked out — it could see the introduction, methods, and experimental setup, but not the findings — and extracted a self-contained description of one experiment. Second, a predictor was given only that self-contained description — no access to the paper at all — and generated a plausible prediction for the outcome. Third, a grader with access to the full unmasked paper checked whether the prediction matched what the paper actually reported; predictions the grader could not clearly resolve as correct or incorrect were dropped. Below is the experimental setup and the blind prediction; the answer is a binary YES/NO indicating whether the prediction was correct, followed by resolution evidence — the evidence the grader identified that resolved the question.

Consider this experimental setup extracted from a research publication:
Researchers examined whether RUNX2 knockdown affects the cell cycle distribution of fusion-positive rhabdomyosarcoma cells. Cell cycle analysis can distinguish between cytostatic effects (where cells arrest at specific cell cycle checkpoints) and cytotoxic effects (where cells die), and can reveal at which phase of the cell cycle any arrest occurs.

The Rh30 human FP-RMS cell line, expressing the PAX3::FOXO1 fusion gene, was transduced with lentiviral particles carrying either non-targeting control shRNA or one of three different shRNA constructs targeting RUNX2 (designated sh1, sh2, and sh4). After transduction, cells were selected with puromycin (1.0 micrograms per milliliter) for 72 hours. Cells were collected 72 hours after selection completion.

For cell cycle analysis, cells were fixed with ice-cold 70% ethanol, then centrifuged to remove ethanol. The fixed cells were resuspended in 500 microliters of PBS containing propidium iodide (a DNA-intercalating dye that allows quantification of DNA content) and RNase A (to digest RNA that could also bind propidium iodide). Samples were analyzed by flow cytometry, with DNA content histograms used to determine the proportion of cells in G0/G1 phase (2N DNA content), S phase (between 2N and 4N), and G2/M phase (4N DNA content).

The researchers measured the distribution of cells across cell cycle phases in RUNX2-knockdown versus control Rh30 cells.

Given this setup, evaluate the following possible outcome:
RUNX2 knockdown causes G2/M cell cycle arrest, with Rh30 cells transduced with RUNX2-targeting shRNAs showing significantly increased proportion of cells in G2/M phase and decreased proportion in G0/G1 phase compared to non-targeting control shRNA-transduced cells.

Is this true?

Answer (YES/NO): NO